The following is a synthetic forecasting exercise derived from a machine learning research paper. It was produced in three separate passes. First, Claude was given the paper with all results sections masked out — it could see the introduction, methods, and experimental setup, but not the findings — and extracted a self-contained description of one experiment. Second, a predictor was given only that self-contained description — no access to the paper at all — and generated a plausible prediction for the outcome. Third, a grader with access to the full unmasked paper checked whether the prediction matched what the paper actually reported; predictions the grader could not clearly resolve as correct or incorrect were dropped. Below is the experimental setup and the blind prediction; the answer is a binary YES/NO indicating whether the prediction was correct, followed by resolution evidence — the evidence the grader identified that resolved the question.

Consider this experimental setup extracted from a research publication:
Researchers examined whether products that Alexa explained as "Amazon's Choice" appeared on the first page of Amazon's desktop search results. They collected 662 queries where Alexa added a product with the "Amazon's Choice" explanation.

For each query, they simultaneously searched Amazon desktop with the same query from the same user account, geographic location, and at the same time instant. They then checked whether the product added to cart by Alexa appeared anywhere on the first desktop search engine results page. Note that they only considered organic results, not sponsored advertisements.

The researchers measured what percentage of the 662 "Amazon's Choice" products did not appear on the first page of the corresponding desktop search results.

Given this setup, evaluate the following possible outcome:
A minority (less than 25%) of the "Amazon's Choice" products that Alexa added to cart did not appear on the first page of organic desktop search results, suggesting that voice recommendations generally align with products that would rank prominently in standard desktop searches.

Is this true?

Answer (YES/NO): YES